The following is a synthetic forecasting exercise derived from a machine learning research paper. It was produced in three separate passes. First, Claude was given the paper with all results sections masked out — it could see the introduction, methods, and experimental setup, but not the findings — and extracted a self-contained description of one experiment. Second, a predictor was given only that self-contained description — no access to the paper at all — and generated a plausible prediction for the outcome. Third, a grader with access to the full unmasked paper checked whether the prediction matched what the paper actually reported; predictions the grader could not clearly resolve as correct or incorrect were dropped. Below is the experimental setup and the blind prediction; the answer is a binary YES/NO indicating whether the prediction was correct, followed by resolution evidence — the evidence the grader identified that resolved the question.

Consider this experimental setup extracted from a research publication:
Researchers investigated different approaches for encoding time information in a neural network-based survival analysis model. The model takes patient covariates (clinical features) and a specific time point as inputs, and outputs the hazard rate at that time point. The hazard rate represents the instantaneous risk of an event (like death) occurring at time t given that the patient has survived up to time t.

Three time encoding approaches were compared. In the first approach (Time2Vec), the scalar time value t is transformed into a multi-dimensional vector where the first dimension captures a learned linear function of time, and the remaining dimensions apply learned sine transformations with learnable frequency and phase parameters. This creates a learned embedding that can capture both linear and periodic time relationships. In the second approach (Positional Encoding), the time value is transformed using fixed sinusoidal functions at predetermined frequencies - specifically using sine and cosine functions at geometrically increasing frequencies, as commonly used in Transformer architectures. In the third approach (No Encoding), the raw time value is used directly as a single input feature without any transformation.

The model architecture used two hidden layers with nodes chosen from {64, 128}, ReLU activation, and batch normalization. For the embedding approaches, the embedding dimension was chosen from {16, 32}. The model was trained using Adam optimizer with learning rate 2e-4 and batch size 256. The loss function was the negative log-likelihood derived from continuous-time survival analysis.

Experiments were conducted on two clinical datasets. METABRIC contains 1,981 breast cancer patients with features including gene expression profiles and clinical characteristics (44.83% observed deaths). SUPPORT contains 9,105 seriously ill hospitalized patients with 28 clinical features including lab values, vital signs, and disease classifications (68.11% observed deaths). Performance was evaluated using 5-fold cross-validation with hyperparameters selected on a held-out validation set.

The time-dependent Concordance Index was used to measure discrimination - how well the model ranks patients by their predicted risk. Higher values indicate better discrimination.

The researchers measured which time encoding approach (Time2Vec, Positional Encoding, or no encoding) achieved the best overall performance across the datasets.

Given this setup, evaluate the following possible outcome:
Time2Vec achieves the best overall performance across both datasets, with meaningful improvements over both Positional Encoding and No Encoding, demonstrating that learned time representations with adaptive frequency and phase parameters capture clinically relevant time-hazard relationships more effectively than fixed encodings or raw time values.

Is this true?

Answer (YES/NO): YES